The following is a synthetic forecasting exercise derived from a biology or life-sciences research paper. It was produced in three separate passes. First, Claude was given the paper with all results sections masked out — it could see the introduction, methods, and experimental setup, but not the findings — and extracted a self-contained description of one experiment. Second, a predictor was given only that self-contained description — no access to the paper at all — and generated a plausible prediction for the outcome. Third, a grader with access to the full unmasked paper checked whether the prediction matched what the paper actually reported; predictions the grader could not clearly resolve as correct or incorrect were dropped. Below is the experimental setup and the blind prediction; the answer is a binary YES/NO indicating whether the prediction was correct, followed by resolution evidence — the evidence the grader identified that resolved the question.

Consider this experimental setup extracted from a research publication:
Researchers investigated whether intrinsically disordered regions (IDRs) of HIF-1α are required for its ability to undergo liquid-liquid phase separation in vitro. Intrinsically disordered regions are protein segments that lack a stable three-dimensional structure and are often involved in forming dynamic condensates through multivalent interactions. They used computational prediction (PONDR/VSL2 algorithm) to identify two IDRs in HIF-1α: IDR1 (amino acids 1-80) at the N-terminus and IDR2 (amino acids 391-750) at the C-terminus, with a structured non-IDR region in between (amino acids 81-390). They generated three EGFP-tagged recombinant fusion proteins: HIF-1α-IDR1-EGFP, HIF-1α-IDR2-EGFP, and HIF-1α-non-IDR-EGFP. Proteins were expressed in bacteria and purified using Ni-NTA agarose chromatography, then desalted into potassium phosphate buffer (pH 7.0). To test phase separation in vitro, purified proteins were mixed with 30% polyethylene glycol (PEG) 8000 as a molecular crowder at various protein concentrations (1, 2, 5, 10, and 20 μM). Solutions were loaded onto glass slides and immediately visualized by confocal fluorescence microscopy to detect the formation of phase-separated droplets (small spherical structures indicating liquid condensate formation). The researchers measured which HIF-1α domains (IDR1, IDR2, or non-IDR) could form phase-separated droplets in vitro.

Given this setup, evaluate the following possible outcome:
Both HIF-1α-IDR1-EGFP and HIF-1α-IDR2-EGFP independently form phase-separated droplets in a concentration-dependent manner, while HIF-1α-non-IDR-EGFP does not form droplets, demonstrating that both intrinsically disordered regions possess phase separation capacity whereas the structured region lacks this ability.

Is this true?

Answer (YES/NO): YES